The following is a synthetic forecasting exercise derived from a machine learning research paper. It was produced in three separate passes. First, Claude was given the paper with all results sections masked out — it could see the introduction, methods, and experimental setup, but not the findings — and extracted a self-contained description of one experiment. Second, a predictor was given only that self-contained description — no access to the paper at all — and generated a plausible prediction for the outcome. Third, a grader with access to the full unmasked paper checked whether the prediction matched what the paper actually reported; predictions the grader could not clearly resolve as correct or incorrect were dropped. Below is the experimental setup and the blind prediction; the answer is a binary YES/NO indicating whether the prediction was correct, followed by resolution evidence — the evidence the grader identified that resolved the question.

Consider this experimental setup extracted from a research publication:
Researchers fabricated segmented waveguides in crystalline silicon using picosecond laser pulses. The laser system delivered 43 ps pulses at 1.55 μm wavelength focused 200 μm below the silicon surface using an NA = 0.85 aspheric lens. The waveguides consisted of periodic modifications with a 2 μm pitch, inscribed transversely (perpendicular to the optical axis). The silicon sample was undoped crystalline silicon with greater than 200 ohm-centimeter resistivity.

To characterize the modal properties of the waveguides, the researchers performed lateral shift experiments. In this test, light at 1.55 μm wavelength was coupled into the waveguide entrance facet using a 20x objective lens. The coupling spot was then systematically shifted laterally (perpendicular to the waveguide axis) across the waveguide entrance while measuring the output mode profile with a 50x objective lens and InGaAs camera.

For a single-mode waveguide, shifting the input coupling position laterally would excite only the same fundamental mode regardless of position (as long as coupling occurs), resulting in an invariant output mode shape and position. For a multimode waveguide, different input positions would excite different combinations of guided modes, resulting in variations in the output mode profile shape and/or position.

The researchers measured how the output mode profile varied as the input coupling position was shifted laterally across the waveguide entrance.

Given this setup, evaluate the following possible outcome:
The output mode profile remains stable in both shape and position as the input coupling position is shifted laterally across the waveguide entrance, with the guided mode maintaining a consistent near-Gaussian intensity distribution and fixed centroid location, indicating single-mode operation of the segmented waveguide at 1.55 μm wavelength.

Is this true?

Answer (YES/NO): YES